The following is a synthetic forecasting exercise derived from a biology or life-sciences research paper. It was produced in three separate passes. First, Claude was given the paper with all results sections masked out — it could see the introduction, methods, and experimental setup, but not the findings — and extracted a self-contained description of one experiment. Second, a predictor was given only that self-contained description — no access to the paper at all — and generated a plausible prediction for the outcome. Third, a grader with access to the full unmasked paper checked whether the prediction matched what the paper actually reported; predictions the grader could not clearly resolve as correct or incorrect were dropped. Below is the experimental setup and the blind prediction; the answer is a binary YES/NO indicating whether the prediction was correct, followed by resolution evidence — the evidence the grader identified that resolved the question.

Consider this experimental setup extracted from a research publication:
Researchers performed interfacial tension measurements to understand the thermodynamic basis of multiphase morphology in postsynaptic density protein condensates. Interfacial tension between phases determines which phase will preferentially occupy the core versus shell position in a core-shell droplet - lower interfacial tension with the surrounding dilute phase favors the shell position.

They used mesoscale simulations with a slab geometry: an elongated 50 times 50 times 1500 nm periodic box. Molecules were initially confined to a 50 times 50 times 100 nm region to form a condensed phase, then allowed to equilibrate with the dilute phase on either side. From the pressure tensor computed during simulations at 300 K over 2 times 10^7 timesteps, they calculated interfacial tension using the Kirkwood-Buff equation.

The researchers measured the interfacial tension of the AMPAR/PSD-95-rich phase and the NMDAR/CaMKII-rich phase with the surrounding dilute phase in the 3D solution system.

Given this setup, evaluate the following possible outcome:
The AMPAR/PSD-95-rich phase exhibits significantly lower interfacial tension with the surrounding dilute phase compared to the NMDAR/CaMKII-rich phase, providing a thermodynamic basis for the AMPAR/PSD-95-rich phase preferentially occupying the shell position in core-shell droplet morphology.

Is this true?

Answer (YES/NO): NO